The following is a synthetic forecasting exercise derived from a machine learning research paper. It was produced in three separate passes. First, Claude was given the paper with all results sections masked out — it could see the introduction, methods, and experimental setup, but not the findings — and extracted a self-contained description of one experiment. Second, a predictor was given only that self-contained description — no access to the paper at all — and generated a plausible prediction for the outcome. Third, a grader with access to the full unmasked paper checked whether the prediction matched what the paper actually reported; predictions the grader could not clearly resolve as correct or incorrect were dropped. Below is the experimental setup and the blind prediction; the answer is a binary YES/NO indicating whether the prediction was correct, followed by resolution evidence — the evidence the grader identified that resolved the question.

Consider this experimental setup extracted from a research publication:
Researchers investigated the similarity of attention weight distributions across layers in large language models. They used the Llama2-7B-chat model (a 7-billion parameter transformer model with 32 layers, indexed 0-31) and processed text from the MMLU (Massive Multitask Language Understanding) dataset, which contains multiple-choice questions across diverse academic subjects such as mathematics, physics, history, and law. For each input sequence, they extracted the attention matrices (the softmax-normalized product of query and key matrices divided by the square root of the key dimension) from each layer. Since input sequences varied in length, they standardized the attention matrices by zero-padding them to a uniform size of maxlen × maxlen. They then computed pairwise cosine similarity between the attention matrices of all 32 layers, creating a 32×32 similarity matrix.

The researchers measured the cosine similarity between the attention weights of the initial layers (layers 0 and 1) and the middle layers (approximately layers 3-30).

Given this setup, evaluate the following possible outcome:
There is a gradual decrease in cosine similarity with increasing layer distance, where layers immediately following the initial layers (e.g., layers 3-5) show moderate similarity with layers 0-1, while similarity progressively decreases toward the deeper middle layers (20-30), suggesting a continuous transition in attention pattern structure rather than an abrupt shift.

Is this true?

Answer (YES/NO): NO